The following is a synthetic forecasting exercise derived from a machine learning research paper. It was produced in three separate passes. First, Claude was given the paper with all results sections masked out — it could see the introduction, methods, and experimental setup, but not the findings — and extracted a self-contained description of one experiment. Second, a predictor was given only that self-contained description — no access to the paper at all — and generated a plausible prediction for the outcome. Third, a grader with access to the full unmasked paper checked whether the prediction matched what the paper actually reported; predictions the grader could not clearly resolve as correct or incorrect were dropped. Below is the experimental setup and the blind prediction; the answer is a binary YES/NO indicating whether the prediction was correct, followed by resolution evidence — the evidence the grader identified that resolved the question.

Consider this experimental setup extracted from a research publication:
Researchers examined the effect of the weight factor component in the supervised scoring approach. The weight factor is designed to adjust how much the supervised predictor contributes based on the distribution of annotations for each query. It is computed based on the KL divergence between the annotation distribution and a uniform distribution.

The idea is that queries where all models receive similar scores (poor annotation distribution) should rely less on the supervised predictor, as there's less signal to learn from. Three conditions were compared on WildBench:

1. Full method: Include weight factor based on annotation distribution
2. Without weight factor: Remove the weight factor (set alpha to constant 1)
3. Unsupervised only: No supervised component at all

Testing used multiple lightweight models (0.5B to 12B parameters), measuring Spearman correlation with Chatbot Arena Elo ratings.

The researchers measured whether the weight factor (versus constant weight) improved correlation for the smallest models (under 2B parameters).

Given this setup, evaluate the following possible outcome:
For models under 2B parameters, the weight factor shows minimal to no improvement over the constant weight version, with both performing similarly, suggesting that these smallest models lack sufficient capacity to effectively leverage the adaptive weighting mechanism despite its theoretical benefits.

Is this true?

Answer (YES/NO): NO